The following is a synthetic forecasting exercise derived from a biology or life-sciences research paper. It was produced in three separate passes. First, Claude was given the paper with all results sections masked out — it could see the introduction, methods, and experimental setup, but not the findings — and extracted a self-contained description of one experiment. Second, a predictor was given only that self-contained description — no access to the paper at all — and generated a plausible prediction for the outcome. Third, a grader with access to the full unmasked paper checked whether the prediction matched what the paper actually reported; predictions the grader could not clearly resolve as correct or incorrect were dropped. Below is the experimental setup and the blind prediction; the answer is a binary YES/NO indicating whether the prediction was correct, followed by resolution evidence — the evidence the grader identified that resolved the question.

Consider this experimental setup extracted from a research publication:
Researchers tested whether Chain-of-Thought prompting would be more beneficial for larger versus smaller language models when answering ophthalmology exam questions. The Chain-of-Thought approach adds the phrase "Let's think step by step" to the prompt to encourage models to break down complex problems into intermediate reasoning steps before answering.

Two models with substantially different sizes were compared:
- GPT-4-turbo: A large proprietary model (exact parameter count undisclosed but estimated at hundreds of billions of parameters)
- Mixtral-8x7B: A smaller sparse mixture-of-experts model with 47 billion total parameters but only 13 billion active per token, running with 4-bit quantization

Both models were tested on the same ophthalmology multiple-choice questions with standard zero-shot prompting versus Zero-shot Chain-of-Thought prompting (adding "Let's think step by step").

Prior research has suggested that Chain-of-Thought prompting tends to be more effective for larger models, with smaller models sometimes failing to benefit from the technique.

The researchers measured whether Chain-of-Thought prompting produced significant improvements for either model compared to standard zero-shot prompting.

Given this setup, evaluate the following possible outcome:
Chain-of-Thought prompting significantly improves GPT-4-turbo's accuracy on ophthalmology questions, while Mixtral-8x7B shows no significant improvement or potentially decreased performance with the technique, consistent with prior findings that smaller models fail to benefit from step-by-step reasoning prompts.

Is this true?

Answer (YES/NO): NO